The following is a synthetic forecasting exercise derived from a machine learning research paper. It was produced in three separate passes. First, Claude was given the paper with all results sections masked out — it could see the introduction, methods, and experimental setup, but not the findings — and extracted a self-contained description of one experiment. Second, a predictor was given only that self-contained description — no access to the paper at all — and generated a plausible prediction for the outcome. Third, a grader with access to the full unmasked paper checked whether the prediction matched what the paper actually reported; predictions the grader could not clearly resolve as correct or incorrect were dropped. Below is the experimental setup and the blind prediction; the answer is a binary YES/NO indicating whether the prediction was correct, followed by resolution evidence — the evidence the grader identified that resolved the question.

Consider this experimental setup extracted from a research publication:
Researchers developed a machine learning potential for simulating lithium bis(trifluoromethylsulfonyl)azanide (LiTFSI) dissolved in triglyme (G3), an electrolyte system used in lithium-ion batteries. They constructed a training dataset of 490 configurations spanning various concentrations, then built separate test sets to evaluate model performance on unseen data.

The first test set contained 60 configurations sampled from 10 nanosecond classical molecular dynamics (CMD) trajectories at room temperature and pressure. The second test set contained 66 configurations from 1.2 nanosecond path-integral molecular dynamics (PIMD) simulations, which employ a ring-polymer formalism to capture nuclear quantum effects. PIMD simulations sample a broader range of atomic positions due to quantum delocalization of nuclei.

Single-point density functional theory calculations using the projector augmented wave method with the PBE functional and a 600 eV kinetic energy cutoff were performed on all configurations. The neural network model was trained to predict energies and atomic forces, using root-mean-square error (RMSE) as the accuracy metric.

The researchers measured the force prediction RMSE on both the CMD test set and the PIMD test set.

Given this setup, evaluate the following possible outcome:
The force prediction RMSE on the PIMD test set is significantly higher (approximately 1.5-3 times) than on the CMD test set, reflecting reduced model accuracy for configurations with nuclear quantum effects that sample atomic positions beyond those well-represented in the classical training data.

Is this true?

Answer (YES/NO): YES